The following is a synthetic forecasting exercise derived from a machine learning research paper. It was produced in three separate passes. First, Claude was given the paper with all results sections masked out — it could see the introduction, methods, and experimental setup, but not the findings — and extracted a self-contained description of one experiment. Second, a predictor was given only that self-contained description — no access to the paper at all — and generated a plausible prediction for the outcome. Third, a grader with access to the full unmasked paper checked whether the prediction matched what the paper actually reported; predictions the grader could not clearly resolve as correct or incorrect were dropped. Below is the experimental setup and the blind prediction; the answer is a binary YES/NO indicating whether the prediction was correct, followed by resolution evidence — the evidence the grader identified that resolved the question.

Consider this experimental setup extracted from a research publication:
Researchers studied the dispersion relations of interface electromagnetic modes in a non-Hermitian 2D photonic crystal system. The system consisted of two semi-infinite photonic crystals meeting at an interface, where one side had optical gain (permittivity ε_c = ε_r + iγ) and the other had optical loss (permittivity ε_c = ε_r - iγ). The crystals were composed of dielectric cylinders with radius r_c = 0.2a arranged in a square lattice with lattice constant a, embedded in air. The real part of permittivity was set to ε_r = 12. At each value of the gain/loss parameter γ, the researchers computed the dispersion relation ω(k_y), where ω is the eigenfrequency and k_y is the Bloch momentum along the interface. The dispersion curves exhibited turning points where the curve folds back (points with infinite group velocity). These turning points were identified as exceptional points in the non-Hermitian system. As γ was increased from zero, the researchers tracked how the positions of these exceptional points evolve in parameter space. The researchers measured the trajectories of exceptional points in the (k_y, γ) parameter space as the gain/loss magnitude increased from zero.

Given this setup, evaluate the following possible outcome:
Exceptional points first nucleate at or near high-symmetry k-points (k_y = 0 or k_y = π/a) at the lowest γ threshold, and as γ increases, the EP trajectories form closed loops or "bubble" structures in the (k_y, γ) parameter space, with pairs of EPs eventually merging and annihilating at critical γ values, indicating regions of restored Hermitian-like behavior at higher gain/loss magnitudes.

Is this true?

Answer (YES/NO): NO